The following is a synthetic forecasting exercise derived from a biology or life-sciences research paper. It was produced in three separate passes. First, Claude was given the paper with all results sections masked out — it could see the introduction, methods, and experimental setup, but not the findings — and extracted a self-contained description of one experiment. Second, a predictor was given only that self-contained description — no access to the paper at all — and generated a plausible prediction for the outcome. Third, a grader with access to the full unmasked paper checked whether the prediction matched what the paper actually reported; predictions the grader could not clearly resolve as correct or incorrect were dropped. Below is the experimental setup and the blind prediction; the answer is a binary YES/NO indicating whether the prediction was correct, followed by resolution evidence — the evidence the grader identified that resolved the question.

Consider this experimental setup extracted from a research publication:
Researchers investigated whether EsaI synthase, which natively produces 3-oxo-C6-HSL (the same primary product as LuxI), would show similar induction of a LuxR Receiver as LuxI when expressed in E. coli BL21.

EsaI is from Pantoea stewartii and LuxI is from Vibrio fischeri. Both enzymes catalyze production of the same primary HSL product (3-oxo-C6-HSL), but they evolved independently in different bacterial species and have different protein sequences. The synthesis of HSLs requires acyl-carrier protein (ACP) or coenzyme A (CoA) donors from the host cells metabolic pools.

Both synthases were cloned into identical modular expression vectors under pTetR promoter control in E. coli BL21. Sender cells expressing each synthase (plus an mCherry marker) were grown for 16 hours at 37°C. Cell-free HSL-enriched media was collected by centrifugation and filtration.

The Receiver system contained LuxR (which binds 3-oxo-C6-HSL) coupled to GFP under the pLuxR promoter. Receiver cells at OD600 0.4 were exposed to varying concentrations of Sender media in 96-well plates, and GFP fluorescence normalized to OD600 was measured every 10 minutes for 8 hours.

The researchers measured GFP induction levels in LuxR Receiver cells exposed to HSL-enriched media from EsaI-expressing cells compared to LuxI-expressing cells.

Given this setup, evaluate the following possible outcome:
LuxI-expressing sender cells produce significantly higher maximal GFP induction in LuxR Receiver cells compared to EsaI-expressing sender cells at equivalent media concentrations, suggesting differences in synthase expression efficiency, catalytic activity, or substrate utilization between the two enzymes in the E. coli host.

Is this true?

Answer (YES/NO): NO